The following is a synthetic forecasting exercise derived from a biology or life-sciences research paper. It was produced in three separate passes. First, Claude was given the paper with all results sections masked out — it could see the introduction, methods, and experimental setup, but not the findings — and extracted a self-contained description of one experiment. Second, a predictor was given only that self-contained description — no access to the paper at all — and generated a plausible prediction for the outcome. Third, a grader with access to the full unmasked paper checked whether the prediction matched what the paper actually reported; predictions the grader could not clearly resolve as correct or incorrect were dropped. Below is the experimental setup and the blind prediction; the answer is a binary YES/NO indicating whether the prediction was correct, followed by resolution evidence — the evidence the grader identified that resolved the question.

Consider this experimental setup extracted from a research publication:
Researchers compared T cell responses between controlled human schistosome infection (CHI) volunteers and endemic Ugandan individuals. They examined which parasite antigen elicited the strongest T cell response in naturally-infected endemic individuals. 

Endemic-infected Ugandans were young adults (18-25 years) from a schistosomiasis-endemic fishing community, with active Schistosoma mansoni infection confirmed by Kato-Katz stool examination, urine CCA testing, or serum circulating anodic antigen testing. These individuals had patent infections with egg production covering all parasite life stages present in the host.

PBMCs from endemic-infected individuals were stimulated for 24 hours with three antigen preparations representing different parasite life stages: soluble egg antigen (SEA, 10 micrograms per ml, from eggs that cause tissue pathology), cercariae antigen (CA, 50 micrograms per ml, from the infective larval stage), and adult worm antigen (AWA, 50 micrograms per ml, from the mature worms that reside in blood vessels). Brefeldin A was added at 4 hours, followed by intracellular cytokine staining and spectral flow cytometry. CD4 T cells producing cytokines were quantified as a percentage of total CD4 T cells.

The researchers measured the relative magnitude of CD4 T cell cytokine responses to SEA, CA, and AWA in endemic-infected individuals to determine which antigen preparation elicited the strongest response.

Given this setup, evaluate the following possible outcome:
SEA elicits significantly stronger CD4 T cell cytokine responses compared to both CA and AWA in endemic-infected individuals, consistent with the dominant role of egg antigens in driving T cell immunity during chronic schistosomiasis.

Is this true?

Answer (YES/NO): NO